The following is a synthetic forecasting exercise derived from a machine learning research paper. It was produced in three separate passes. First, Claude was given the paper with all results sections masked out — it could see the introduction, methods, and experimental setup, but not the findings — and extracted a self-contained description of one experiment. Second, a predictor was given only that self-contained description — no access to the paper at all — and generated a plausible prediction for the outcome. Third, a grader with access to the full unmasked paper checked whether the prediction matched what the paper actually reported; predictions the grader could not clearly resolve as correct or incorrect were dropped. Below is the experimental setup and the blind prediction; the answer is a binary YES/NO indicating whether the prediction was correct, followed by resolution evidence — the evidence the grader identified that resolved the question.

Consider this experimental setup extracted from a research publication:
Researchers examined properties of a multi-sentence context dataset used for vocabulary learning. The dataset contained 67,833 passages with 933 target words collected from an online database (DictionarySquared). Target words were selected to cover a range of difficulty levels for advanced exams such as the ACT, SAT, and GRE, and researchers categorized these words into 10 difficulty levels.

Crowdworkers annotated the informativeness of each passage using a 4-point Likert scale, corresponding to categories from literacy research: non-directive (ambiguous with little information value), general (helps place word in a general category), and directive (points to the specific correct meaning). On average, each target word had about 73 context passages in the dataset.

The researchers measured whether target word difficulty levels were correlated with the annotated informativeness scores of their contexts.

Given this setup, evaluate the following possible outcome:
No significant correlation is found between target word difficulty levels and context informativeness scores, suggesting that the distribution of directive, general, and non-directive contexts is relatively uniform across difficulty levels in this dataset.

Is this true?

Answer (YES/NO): YES